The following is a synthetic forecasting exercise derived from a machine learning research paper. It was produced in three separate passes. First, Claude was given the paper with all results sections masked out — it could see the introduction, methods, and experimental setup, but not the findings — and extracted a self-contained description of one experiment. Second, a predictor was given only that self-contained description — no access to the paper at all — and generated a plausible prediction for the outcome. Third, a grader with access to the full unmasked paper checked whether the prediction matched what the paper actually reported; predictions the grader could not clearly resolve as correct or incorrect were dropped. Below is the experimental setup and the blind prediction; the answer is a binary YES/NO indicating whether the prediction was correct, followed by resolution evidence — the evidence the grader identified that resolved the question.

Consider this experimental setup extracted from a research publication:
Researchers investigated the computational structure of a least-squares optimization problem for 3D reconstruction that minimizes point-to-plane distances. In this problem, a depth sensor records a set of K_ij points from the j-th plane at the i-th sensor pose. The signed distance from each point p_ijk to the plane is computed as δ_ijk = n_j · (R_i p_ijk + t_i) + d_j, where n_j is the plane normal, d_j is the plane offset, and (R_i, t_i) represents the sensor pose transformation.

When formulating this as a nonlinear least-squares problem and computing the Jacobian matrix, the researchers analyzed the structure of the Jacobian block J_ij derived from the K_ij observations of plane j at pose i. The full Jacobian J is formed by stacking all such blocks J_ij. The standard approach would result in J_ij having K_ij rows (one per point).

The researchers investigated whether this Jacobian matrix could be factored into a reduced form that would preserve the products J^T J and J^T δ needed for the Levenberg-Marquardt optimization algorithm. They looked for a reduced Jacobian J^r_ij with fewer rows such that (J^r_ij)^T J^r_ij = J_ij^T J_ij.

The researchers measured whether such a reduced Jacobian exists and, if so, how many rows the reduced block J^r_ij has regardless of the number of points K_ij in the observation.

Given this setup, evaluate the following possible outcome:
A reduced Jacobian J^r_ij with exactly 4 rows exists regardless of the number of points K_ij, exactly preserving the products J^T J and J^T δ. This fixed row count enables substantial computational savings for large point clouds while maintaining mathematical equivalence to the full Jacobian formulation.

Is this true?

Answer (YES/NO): YES